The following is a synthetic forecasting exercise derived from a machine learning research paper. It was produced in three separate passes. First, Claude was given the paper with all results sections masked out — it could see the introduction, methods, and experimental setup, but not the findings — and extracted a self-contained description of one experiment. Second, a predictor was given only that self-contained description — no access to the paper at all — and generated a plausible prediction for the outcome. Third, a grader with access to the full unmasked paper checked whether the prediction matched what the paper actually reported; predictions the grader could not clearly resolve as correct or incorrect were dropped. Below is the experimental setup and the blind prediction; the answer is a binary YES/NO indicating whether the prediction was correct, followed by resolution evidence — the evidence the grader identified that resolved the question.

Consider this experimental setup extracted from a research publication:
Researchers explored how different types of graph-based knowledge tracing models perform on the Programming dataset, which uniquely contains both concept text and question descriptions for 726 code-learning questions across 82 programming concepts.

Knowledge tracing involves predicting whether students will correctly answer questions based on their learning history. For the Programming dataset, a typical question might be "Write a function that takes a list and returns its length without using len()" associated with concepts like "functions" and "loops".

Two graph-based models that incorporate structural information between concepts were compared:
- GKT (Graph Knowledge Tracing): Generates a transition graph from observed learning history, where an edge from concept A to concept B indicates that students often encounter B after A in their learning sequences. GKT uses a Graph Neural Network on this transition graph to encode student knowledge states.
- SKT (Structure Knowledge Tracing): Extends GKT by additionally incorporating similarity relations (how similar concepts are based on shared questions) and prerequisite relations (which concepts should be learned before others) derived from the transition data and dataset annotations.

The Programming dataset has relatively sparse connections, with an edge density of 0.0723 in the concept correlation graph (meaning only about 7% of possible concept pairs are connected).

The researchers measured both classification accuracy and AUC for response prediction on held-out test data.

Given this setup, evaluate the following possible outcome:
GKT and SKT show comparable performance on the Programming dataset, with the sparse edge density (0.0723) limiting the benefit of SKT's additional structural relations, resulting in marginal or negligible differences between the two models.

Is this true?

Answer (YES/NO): NO